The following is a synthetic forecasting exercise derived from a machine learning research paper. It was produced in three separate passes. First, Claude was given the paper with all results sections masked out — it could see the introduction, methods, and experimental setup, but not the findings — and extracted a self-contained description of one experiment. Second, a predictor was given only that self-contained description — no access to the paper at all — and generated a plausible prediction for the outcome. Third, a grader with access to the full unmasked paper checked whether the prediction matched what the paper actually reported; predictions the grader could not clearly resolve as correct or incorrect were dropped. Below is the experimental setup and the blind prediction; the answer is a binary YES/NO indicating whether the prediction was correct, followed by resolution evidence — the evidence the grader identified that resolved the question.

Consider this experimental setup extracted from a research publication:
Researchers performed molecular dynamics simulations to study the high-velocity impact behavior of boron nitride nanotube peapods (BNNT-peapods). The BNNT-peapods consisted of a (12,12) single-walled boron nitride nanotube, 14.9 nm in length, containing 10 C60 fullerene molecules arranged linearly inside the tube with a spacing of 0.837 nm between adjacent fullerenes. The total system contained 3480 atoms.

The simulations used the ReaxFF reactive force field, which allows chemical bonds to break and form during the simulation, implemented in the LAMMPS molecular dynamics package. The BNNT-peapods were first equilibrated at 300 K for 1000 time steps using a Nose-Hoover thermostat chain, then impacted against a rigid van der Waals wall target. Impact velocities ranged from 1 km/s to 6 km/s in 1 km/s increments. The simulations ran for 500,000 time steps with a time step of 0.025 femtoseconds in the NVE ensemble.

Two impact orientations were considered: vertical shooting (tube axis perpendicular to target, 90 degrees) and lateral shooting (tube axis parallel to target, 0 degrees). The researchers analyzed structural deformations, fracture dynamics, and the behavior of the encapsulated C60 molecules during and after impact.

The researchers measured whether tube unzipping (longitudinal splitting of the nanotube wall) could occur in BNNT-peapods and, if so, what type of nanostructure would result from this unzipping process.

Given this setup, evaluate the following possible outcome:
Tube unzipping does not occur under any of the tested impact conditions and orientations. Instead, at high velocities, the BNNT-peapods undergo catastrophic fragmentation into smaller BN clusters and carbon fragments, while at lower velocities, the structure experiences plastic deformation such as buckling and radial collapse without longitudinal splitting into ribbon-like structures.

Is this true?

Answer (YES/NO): NO